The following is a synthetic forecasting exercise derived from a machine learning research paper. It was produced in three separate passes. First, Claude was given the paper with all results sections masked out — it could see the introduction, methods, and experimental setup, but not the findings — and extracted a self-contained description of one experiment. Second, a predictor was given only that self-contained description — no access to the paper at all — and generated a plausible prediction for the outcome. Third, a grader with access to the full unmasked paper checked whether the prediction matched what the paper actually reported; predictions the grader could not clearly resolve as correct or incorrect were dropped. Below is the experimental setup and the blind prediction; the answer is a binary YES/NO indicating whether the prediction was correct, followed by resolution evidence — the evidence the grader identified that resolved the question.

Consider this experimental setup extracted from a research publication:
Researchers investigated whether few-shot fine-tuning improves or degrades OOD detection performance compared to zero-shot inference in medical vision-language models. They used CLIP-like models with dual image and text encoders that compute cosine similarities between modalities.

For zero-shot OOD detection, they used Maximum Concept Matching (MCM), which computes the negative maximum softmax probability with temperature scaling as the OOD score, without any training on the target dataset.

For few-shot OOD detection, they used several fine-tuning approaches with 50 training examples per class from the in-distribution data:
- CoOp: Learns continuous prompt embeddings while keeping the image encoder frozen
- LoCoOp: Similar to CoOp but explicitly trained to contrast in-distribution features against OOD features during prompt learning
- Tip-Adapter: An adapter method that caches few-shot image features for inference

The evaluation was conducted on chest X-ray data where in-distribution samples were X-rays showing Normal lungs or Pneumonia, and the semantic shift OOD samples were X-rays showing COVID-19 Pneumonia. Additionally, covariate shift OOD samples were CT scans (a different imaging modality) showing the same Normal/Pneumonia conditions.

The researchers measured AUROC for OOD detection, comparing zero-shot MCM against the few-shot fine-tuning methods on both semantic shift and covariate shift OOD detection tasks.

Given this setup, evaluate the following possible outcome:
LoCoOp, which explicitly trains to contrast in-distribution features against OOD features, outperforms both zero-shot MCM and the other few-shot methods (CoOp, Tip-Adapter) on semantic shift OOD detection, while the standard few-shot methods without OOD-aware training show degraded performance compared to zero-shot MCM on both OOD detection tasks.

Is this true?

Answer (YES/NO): NO